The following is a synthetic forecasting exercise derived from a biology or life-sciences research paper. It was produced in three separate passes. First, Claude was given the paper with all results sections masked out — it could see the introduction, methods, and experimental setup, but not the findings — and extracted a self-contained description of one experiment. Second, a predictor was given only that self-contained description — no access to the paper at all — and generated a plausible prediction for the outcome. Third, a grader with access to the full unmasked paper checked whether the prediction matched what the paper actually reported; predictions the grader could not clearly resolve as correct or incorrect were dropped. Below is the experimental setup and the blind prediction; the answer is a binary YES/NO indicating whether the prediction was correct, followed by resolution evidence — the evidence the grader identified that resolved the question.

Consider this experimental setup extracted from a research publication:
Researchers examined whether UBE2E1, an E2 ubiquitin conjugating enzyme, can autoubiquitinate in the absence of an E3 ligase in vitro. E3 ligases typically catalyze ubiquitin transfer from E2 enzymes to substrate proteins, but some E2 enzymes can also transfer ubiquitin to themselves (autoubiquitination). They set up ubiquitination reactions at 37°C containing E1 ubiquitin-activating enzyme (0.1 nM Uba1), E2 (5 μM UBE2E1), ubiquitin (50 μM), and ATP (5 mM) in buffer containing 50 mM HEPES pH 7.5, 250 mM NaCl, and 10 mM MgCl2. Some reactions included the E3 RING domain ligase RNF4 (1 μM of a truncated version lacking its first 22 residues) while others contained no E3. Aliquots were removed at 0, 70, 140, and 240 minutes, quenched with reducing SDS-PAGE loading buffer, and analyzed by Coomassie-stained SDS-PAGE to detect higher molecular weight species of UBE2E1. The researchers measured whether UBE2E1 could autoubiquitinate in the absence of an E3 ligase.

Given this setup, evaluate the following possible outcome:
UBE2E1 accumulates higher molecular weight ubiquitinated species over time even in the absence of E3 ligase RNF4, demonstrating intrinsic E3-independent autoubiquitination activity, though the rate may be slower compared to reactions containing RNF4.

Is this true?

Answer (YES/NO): YES